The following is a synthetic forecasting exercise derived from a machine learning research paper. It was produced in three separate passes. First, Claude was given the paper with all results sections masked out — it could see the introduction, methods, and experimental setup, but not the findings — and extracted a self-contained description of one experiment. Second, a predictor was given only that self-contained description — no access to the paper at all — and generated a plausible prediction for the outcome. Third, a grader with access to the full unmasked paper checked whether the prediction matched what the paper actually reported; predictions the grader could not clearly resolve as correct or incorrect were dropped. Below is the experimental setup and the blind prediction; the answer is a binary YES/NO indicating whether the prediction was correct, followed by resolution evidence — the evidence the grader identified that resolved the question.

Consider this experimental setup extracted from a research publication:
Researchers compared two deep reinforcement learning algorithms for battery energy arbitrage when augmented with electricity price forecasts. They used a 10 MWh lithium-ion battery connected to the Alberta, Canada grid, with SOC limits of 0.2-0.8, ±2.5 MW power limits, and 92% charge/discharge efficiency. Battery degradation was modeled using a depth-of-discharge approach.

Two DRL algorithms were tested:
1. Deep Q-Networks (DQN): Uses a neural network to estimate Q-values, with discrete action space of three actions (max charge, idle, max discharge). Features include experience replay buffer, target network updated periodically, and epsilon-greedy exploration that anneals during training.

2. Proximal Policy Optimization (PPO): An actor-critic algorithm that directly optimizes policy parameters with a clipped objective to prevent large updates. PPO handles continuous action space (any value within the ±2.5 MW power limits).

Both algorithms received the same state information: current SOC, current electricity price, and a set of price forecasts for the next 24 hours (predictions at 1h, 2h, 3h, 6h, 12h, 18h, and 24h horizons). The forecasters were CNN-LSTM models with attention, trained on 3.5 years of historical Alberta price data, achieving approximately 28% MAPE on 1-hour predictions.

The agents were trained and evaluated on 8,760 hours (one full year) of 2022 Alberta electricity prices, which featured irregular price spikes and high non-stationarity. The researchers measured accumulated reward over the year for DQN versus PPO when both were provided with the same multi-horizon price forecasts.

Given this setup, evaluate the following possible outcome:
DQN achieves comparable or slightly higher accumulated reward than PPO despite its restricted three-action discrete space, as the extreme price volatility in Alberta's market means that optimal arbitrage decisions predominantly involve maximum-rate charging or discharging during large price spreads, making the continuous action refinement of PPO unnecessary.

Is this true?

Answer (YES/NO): NO